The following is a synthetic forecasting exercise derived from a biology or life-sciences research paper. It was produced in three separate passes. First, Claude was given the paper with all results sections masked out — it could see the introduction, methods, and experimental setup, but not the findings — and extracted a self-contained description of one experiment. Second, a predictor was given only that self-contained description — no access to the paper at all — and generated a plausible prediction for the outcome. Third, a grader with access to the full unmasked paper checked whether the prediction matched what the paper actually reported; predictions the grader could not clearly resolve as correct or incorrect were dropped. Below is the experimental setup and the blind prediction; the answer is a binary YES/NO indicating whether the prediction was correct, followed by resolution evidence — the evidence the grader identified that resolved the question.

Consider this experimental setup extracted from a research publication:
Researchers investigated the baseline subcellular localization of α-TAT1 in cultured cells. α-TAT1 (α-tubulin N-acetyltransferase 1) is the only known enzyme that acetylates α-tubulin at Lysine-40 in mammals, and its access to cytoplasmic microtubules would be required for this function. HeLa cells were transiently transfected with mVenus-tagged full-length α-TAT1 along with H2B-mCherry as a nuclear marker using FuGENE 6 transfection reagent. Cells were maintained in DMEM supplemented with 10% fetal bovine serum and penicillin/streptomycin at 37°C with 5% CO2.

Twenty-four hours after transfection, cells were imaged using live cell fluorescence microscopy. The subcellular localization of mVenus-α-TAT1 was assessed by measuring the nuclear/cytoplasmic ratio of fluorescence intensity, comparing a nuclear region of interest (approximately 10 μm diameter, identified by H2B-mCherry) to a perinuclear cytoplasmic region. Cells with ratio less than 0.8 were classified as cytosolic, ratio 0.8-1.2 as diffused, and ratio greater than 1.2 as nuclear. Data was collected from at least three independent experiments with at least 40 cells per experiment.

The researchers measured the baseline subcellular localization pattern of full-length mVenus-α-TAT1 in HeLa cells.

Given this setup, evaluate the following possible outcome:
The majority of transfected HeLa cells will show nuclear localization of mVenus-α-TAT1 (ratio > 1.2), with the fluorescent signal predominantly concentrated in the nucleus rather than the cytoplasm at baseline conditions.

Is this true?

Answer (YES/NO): NO